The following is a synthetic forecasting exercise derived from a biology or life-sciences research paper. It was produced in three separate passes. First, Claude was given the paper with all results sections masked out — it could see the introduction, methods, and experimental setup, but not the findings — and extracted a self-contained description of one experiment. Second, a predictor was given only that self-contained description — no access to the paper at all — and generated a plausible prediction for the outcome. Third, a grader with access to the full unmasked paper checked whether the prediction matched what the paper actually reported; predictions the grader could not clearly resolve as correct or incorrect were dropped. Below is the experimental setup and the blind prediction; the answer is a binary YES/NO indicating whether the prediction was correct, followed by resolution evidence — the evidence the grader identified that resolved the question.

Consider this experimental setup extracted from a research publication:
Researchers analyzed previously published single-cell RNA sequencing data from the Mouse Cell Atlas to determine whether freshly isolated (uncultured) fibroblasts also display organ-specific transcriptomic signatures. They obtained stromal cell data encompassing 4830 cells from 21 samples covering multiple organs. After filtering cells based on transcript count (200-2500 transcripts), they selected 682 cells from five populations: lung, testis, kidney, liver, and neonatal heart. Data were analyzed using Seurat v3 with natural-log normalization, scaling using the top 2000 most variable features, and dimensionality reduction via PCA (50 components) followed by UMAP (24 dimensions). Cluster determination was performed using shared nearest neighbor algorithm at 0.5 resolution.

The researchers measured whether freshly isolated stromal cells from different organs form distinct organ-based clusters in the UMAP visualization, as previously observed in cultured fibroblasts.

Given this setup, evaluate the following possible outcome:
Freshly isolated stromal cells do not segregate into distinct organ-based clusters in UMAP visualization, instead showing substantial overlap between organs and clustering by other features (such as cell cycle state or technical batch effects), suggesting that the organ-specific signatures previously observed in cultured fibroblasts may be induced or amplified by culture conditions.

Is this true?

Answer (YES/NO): NO